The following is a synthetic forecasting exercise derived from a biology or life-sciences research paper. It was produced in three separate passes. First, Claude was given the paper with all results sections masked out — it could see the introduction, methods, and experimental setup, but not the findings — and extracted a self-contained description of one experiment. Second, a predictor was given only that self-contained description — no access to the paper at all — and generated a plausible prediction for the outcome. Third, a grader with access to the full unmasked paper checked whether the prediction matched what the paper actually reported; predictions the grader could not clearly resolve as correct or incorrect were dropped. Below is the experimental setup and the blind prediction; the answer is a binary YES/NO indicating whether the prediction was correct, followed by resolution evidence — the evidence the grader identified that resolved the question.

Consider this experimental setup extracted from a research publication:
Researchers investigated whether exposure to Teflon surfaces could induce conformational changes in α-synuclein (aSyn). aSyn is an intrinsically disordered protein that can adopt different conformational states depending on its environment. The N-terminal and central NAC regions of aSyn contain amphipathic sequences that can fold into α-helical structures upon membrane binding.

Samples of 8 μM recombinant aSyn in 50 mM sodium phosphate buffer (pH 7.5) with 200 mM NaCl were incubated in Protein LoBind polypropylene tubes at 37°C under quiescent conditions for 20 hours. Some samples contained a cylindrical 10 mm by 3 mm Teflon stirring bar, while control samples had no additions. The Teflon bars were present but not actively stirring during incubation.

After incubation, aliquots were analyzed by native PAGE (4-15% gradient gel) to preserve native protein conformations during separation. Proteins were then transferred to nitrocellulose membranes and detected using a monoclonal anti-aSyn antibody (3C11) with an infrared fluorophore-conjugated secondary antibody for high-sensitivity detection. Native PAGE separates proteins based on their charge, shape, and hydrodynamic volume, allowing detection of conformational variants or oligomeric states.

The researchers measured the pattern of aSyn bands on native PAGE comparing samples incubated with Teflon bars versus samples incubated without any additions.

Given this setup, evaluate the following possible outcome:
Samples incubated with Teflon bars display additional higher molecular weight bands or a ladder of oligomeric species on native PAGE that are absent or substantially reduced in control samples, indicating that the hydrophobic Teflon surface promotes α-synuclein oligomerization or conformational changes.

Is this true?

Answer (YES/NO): YES